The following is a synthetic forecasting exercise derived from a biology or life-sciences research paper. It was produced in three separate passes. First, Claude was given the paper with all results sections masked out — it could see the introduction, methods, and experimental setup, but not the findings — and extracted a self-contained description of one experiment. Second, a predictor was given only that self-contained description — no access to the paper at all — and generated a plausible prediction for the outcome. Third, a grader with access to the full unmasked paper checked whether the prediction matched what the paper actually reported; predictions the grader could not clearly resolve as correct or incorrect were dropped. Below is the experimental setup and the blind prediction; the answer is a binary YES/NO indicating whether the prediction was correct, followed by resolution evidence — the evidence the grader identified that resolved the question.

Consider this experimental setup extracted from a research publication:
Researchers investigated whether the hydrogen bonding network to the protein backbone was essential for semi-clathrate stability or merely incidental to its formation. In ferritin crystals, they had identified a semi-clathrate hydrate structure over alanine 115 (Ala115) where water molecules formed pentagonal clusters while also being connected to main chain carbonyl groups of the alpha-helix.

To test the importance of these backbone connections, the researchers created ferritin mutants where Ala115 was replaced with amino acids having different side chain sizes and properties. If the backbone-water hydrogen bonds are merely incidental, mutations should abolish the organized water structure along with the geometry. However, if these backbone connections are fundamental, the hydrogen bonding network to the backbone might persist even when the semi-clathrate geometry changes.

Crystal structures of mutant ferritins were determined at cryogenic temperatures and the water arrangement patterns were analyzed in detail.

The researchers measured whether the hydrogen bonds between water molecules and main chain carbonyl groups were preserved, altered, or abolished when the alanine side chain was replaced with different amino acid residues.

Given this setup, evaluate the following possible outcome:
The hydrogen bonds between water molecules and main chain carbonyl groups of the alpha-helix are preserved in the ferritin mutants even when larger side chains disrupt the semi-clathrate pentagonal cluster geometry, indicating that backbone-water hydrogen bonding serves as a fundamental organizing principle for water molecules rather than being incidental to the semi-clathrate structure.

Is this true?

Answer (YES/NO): NO